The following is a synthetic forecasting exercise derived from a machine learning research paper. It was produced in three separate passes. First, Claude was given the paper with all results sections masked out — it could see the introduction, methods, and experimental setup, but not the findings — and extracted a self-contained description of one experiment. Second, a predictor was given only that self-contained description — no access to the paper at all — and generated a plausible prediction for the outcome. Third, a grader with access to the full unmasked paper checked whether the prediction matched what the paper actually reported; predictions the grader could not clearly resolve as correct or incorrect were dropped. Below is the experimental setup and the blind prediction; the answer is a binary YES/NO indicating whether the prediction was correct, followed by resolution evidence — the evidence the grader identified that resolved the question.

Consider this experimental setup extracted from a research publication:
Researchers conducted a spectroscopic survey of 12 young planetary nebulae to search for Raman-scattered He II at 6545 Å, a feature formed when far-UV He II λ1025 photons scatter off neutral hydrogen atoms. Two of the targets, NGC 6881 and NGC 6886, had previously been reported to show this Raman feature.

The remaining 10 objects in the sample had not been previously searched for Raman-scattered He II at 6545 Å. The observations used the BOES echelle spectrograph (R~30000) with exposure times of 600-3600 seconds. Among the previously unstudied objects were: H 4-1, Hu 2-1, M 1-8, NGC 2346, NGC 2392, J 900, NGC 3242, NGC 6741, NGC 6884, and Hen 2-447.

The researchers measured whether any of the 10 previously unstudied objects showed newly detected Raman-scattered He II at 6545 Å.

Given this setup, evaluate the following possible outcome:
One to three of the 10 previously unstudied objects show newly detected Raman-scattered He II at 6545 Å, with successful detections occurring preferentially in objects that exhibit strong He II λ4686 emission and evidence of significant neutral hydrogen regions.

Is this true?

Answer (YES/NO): YES